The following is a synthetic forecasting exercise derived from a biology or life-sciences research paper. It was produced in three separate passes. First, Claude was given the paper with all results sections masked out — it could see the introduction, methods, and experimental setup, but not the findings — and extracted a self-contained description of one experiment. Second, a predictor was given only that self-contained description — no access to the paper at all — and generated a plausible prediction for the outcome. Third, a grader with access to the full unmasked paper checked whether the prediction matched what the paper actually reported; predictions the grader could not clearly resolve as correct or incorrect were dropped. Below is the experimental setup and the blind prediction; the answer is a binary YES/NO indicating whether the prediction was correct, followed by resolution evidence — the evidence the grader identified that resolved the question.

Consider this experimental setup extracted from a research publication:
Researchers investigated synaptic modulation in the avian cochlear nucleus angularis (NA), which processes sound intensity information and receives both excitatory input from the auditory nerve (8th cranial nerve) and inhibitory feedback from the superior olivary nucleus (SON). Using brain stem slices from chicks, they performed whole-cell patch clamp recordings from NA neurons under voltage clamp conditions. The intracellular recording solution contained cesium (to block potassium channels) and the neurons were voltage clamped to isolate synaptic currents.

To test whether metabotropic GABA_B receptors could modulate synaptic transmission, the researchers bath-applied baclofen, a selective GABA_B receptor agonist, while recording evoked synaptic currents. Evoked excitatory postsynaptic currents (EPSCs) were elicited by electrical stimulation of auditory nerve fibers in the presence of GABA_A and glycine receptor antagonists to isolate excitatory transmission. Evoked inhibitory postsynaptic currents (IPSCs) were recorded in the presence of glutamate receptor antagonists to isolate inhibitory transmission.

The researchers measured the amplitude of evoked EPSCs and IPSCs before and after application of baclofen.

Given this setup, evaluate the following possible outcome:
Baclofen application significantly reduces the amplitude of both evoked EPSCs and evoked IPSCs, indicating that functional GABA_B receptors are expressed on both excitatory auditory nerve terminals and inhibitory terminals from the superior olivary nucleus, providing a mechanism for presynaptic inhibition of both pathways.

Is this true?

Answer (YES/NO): YES